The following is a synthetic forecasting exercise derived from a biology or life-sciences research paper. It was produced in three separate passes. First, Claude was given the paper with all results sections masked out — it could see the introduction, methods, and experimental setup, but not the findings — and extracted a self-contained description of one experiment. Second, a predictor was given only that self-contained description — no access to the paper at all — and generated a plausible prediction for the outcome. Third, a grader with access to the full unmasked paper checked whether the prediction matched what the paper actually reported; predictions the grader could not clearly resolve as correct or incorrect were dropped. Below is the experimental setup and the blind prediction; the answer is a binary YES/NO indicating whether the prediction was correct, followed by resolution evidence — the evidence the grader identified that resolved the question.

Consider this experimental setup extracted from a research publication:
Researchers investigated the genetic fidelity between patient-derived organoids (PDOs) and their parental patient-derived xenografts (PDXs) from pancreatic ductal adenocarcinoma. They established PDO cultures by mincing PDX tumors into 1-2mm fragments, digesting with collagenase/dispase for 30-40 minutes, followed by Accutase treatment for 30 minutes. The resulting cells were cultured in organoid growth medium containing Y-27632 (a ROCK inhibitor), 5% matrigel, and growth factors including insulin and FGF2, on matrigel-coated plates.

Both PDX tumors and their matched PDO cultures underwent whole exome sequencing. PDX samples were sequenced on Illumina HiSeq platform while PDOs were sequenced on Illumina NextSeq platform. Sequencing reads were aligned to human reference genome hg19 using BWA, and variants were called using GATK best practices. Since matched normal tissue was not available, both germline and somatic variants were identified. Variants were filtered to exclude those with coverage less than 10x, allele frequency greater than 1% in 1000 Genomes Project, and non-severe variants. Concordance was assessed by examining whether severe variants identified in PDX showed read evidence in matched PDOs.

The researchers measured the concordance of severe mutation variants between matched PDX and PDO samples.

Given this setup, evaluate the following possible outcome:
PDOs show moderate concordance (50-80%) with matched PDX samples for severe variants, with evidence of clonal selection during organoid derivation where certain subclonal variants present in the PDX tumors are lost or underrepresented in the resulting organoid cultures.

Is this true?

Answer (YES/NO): NO